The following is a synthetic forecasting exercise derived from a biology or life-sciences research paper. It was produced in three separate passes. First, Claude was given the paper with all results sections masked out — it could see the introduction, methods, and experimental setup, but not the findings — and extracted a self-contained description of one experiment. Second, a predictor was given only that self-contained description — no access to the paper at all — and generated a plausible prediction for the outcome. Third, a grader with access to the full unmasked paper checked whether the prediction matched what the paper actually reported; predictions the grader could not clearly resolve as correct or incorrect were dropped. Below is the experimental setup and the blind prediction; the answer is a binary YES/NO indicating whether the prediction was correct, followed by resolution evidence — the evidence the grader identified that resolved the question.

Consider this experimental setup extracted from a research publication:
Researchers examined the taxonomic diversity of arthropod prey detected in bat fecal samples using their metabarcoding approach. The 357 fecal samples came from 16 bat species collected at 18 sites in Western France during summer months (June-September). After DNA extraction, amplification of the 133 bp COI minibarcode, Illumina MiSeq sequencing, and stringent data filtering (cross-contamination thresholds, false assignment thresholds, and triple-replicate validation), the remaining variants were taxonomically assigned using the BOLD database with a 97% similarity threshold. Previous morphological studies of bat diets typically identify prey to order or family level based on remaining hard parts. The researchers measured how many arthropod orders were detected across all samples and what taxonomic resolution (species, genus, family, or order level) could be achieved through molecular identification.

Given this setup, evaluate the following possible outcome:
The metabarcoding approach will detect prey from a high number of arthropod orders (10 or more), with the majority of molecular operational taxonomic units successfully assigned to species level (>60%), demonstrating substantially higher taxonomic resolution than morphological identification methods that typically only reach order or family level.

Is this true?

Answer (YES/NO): NO